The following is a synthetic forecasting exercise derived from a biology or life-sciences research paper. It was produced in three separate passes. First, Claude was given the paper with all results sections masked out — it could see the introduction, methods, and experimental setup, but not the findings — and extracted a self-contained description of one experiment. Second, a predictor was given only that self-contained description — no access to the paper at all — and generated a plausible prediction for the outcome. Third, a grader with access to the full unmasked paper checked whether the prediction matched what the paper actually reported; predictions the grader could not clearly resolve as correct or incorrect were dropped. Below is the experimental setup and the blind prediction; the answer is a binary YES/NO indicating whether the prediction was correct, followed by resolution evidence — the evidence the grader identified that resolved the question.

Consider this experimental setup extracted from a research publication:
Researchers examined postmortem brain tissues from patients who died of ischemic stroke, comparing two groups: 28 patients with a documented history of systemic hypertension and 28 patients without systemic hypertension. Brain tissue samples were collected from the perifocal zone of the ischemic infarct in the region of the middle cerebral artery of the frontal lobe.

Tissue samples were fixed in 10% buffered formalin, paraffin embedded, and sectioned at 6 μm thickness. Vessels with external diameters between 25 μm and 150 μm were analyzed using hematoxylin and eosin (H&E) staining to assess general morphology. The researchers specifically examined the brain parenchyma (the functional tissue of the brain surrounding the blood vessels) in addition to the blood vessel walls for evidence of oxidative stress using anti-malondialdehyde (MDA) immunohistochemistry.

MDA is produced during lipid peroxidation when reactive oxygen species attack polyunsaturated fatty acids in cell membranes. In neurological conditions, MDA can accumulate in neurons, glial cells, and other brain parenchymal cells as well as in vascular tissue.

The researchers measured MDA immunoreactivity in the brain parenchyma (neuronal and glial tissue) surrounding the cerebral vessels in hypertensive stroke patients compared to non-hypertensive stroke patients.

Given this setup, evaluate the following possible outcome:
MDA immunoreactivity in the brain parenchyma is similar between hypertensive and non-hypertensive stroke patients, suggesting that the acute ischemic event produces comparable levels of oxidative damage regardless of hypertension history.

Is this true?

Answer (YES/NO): NO